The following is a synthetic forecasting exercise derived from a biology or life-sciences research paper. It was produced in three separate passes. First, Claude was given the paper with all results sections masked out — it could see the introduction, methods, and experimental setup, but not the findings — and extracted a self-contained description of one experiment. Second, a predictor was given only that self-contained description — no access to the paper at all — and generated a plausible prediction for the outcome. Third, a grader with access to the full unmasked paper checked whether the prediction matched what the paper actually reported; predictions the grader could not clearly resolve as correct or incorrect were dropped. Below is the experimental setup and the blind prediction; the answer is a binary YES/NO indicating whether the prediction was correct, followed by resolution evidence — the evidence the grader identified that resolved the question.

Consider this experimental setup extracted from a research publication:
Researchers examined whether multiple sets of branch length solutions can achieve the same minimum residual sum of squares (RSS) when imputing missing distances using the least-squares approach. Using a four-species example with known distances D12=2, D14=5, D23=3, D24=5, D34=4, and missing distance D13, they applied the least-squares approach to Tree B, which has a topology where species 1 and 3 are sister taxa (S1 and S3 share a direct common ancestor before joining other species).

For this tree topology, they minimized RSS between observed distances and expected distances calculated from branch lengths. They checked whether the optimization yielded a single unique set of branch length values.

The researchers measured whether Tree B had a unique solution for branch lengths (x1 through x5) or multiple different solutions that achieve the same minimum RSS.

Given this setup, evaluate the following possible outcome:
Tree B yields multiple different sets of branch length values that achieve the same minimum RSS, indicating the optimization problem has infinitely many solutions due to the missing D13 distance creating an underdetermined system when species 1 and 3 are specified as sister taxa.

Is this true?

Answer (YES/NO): YES